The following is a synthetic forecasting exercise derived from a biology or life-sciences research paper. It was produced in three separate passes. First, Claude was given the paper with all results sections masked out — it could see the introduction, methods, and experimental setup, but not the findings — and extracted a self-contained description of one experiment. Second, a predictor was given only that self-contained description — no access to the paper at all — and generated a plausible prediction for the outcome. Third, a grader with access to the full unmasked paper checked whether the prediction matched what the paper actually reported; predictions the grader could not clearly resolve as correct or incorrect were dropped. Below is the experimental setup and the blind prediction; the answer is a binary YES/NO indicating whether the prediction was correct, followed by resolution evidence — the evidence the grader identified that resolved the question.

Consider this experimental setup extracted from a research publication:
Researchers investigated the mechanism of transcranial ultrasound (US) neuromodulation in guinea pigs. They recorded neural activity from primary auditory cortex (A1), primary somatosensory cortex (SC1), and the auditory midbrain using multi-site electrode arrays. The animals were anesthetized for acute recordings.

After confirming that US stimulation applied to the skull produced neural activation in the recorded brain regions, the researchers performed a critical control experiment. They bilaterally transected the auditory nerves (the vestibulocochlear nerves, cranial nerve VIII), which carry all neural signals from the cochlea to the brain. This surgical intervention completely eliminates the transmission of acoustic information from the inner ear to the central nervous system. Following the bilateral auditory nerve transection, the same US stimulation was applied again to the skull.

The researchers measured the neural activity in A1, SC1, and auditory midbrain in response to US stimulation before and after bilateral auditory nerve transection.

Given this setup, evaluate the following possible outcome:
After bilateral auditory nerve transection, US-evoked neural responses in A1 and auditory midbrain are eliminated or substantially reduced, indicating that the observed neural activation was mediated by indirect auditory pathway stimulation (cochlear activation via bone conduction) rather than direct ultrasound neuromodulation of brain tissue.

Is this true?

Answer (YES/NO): YES